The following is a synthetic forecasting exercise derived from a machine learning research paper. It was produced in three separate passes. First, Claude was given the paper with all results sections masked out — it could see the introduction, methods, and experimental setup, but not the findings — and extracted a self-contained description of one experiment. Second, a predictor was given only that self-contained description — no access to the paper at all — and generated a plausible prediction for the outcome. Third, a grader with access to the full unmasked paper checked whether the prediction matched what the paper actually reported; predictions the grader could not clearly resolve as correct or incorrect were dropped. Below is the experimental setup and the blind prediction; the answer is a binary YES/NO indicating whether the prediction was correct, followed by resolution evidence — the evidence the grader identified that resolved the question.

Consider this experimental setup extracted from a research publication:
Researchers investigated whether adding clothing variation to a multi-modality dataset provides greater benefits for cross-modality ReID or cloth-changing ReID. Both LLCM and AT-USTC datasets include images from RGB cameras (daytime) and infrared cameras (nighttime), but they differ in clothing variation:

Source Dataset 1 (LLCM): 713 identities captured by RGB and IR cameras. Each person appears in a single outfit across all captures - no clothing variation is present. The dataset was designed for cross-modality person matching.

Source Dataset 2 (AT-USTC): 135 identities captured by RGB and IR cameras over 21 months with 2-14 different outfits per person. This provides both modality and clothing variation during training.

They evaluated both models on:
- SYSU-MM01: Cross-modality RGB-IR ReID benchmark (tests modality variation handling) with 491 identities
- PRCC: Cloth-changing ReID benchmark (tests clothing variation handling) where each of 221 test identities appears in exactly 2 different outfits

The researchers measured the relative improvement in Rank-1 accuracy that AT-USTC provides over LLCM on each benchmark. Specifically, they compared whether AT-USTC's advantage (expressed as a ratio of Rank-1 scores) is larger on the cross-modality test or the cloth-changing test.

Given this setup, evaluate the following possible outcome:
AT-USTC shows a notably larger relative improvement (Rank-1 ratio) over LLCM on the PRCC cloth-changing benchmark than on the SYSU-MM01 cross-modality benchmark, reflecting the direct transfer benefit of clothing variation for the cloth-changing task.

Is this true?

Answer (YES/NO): NO